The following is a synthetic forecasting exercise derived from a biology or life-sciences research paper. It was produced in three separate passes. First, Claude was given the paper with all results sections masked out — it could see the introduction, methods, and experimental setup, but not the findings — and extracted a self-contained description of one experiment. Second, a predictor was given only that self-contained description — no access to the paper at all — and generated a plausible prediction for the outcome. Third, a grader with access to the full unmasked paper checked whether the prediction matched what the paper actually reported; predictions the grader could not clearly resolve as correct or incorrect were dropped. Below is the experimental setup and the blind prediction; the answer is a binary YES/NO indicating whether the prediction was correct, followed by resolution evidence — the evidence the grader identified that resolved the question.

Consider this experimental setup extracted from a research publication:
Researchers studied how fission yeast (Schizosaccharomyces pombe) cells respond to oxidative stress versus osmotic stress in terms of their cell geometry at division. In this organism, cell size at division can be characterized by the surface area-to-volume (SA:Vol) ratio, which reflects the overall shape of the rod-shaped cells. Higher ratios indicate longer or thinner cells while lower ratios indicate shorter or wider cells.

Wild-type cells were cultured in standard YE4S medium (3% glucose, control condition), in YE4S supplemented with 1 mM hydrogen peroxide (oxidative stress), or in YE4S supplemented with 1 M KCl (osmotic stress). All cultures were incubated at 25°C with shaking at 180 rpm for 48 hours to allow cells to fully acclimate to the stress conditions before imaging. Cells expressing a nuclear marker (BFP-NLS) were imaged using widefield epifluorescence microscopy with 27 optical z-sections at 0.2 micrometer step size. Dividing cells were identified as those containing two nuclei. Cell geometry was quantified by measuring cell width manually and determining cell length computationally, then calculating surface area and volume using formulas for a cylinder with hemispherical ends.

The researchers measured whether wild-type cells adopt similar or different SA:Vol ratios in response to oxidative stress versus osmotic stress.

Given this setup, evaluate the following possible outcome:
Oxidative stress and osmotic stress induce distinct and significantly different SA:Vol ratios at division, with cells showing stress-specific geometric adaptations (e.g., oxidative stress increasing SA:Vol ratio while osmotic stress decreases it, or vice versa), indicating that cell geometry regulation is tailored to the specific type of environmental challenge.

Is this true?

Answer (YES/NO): NO